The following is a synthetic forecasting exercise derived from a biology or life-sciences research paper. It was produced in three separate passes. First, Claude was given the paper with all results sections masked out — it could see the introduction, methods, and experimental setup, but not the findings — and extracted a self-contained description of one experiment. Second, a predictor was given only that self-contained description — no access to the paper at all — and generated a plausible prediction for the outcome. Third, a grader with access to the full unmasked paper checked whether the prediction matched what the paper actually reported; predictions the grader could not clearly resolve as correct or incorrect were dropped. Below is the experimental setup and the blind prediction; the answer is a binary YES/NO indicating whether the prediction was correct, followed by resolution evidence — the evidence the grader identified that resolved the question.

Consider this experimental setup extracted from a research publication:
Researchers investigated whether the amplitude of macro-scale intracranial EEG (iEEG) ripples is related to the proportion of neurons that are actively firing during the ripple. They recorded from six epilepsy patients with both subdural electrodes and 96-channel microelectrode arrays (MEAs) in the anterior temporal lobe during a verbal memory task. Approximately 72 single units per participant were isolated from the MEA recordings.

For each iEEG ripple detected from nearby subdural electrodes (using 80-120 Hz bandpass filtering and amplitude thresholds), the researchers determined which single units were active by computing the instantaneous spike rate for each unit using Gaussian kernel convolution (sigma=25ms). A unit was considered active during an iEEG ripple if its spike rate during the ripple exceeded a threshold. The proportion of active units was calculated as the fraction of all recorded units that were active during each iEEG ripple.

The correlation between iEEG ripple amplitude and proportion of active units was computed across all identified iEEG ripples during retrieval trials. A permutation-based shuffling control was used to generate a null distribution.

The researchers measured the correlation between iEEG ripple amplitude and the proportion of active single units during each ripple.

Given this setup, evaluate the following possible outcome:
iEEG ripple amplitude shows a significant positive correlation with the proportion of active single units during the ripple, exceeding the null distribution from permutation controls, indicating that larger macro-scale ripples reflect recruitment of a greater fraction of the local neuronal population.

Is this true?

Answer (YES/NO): YES